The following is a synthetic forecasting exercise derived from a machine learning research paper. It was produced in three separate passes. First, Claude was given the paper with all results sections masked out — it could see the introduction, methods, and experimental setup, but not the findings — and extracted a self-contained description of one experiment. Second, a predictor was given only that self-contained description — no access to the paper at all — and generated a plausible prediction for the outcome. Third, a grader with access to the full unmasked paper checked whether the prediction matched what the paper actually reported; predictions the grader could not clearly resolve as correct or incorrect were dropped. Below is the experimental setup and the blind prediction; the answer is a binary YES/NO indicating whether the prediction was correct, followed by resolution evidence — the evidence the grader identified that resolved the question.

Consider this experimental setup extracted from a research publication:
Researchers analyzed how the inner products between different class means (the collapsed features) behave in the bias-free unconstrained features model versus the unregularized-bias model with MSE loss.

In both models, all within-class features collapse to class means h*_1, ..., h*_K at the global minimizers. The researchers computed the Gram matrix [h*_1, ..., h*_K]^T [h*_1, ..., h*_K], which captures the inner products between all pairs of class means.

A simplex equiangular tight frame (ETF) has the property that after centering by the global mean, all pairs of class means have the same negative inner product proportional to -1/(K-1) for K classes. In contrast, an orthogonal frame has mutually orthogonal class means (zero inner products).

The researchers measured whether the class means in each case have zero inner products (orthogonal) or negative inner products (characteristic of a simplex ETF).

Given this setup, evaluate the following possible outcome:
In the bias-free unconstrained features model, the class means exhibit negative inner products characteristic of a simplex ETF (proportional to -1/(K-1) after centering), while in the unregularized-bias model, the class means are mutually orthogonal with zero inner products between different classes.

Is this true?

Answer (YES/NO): NO